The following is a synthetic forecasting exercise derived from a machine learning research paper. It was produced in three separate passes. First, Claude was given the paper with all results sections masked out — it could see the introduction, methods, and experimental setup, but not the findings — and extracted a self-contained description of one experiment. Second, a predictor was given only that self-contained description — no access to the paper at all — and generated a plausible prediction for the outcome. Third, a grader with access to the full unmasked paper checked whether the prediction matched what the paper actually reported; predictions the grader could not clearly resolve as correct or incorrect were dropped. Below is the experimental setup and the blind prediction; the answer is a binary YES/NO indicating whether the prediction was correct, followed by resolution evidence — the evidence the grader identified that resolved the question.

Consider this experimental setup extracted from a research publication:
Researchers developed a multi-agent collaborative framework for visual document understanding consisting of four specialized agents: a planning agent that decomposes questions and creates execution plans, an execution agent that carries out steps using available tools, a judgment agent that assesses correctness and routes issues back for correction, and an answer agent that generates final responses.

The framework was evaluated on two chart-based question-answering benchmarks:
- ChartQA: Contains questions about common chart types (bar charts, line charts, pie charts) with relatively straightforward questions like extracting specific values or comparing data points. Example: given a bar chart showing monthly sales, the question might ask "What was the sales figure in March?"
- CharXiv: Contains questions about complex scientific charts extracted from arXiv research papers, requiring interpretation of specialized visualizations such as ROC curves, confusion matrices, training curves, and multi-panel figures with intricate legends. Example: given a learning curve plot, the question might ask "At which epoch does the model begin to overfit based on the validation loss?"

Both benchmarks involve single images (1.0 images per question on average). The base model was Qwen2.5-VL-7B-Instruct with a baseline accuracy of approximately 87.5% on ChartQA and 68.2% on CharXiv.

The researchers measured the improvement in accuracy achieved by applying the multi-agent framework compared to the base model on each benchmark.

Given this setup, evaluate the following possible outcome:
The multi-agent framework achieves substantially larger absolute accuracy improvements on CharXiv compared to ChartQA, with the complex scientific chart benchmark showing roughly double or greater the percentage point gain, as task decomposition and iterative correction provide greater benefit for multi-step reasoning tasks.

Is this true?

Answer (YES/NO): YES